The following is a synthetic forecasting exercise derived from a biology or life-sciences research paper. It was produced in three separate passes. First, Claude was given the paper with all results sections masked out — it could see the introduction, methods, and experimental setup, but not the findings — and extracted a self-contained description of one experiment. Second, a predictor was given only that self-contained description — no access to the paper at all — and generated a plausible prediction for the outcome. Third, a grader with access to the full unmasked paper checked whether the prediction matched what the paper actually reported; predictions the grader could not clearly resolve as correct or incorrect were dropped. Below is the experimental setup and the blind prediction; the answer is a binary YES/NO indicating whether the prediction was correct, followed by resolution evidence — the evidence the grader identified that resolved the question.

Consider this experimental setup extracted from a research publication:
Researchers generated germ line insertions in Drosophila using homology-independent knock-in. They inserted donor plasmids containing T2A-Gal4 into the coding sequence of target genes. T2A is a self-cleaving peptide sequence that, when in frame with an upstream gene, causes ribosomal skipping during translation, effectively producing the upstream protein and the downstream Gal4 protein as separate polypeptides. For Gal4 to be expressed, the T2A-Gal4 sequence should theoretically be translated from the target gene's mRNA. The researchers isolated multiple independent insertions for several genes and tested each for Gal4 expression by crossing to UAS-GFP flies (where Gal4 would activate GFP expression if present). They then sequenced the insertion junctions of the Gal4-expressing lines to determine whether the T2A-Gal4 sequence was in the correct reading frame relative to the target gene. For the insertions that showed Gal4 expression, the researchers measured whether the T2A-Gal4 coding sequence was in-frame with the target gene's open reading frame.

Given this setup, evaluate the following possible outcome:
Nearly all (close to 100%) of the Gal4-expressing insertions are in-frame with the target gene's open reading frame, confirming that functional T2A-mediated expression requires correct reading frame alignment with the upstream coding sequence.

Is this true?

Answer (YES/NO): NO